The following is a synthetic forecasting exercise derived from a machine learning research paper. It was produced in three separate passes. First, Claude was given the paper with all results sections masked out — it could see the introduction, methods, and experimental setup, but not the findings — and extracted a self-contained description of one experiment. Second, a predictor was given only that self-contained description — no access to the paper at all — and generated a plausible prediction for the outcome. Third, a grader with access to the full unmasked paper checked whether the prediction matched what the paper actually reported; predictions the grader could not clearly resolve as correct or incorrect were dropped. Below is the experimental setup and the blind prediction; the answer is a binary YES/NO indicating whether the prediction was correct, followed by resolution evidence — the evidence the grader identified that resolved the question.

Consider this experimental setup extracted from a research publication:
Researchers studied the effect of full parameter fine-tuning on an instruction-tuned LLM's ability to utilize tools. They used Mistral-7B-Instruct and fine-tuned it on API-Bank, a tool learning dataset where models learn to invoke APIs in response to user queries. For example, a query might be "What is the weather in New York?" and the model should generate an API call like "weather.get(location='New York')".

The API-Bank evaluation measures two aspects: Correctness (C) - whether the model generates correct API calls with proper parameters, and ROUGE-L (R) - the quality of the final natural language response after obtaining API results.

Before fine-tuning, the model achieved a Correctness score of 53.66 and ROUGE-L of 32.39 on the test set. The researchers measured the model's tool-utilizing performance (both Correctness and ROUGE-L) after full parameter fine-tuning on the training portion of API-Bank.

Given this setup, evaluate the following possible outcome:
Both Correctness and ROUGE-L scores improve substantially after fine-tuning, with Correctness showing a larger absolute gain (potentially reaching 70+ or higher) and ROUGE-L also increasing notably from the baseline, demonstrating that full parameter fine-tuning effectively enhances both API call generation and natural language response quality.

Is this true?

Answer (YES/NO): NO